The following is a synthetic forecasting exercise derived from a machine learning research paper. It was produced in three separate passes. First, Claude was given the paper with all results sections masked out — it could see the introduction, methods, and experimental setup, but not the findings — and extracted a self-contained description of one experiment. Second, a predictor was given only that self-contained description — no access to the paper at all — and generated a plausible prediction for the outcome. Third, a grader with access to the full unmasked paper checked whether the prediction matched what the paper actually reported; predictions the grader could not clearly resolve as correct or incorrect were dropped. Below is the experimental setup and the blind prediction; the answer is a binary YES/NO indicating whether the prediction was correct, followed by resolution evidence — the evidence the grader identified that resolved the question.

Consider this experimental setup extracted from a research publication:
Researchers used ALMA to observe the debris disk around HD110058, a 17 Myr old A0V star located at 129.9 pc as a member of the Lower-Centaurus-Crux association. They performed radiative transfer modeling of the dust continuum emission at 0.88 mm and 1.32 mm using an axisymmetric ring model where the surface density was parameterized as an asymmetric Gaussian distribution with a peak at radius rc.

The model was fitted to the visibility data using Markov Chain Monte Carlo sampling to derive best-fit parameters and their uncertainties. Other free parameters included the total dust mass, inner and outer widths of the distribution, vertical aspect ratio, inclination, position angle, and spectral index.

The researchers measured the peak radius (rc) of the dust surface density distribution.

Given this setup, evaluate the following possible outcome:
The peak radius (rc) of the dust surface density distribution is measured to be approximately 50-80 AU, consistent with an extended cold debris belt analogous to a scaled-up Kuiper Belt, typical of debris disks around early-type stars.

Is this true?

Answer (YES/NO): NO